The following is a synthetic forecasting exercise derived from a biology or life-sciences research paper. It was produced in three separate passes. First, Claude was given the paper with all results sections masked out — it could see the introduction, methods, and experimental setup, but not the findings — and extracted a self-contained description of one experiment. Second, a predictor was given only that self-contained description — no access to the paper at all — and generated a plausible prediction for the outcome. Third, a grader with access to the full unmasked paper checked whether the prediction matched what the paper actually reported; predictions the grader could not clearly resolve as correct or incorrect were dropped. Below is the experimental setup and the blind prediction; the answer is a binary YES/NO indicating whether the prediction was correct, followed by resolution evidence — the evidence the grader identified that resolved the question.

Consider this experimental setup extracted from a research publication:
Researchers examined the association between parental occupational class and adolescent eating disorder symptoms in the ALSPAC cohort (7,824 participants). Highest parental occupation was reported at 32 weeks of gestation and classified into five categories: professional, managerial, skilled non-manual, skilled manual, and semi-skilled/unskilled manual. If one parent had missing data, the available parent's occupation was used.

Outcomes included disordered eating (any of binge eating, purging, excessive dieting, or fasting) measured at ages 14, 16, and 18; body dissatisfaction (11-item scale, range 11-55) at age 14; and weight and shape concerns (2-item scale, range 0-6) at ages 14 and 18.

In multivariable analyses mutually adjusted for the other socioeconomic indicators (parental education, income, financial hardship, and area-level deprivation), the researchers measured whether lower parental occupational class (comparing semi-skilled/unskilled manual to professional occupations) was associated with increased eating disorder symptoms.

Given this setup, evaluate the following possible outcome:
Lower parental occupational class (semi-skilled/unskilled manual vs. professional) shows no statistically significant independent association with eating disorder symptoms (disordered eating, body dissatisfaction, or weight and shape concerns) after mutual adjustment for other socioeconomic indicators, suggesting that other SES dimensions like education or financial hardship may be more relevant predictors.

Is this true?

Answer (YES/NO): YES